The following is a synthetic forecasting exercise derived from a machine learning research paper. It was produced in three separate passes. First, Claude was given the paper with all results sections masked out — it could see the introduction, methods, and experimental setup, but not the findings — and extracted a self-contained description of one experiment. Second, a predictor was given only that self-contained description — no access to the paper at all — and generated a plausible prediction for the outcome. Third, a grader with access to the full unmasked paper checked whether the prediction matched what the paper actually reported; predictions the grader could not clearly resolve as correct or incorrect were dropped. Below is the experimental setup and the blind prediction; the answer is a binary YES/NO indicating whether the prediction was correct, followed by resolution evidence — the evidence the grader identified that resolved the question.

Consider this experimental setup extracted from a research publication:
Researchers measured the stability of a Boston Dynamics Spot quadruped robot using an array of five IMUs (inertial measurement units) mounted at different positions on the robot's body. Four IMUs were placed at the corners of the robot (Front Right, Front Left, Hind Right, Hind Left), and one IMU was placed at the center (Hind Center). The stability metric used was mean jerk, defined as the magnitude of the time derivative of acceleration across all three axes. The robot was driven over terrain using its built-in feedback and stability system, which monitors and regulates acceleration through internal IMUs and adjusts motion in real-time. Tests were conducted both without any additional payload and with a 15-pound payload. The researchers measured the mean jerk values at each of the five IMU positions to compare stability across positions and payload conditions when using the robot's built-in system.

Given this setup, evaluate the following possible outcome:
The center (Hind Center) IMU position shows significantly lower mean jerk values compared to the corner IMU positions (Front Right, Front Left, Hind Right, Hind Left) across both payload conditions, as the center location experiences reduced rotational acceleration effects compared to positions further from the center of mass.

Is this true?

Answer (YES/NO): NO